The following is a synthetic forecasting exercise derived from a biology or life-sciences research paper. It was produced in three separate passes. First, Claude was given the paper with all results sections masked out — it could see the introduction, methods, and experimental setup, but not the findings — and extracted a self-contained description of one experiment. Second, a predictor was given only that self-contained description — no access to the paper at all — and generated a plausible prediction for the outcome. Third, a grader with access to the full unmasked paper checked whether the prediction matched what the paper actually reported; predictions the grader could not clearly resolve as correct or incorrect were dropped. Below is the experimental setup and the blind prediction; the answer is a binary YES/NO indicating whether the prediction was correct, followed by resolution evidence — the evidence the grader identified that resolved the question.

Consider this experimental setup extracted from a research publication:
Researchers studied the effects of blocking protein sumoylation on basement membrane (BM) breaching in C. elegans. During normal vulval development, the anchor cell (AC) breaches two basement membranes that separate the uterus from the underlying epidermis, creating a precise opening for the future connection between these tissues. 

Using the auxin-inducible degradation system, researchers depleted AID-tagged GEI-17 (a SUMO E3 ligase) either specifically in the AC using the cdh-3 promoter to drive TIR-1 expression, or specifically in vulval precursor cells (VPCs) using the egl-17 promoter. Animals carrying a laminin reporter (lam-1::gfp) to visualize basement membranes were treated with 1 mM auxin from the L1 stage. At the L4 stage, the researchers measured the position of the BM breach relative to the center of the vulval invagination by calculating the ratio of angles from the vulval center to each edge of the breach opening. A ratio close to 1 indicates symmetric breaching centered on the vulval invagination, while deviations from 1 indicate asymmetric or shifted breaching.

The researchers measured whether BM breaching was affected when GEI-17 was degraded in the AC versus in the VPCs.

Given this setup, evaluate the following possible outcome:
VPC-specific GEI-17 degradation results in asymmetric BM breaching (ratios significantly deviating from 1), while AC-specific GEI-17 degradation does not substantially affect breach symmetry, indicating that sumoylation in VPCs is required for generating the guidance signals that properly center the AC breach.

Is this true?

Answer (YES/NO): NO